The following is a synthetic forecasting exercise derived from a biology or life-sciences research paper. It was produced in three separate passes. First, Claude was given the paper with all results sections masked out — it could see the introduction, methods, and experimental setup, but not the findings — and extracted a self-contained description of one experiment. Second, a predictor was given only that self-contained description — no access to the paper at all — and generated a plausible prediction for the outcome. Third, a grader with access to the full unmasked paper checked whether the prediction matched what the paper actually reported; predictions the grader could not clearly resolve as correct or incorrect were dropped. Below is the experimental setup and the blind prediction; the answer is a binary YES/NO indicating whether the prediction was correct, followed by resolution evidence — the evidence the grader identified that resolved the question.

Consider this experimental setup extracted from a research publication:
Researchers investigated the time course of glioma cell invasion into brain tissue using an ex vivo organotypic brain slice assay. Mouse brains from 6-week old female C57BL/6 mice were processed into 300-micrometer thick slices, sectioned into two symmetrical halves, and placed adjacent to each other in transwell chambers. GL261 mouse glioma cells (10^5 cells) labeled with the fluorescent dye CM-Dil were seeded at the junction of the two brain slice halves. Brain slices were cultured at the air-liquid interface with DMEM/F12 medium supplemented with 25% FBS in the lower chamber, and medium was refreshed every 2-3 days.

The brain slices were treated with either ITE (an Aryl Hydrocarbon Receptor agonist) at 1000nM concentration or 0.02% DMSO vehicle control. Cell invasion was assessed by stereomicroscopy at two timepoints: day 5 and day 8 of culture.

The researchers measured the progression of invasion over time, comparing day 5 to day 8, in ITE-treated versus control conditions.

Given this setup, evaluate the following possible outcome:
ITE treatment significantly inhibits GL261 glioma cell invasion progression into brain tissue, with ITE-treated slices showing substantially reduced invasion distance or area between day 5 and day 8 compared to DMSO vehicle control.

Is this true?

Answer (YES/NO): YES